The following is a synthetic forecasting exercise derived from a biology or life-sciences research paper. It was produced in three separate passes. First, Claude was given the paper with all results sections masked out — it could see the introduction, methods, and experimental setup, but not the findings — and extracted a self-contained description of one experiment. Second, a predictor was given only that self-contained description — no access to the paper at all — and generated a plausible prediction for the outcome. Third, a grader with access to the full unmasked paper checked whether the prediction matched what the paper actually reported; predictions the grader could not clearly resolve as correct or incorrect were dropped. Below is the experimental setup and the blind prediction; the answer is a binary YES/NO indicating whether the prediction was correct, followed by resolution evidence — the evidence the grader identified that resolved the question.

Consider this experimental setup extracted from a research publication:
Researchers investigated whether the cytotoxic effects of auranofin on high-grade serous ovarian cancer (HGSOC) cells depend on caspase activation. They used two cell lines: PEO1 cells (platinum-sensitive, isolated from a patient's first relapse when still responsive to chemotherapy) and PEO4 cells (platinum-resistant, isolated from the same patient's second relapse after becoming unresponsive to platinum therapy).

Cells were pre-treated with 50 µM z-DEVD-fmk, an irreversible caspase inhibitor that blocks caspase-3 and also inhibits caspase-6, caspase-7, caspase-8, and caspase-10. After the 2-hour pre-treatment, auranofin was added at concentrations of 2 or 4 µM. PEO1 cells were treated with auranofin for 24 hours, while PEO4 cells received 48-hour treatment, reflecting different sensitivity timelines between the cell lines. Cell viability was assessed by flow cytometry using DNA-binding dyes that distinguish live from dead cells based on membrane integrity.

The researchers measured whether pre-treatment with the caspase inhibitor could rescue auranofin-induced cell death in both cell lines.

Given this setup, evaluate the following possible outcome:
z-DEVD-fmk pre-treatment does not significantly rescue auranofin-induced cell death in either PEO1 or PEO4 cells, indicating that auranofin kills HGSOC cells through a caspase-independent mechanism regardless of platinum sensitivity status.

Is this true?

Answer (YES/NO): YES